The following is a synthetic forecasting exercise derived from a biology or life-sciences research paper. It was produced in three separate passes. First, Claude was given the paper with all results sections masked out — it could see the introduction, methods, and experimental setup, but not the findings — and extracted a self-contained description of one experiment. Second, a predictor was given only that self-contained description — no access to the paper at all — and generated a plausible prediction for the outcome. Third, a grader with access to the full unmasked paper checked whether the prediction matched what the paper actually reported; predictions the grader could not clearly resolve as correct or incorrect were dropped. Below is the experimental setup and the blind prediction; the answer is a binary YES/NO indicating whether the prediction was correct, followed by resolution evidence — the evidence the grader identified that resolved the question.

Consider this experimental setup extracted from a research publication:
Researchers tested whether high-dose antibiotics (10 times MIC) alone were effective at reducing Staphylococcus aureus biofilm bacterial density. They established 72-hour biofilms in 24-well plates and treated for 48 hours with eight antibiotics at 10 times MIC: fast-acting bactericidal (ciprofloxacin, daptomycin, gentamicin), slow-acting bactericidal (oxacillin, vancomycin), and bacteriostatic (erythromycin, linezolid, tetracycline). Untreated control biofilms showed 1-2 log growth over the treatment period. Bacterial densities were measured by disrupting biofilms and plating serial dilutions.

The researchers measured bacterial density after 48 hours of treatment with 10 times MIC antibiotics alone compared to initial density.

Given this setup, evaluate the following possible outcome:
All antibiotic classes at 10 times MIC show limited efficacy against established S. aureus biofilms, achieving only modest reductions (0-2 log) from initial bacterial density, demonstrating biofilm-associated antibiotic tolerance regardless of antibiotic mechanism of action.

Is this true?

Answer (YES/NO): NO